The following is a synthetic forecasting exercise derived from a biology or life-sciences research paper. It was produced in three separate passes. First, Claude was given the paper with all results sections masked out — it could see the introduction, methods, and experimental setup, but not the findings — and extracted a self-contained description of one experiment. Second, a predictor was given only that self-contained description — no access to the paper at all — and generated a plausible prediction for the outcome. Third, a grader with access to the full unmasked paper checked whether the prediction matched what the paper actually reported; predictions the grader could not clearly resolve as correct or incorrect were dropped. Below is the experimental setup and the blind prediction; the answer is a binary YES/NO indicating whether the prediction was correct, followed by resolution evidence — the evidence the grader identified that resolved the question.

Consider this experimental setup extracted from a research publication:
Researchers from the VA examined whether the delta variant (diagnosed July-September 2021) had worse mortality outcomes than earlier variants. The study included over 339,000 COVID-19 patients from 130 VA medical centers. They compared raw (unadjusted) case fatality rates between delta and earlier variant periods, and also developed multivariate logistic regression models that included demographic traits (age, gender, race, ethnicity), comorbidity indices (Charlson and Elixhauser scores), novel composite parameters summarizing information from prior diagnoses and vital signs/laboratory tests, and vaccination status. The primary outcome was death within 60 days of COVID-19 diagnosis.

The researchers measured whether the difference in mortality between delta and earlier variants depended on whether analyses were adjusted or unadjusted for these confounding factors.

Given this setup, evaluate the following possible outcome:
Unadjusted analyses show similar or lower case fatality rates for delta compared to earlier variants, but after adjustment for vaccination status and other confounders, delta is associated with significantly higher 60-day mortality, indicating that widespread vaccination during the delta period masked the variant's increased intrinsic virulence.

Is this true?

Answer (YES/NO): YES